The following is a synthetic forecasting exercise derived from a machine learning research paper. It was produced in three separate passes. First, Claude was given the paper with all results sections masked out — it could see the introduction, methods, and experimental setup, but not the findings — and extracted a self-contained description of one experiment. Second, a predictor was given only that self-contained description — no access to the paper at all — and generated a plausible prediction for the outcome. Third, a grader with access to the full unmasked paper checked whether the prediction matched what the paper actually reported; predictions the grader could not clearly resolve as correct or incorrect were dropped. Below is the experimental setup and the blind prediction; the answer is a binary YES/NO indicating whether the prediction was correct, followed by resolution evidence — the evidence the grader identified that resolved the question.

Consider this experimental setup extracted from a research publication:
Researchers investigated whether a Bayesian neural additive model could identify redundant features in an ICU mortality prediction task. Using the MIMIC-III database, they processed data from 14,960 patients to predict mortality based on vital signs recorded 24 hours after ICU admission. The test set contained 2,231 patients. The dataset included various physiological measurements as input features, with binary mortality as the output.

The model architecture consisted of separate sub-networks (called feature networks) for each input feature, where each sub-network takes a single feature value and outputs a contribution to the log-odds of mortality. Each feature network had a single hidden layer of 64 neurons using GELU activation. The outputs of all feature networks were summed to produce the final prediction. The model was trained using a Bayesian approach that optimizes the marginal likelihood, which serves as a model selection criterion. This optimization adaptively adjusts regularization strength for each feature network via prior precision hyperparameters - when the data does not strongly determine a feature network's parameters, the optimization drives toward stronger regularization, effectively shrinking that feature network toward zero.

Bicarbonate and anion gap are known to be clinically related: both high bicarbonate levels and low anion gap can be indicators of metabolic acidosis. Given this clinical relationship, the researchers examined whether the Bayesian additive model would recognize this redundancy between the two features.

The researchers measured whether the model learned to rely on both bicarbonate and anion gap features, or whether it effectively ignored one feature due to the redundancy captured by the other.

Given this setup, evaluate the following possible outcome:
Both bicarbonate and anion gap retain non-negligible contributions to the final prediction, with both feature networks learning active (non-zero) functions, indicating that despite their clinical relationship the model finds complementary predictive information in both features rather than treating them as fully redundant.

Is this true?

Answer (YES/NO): NO